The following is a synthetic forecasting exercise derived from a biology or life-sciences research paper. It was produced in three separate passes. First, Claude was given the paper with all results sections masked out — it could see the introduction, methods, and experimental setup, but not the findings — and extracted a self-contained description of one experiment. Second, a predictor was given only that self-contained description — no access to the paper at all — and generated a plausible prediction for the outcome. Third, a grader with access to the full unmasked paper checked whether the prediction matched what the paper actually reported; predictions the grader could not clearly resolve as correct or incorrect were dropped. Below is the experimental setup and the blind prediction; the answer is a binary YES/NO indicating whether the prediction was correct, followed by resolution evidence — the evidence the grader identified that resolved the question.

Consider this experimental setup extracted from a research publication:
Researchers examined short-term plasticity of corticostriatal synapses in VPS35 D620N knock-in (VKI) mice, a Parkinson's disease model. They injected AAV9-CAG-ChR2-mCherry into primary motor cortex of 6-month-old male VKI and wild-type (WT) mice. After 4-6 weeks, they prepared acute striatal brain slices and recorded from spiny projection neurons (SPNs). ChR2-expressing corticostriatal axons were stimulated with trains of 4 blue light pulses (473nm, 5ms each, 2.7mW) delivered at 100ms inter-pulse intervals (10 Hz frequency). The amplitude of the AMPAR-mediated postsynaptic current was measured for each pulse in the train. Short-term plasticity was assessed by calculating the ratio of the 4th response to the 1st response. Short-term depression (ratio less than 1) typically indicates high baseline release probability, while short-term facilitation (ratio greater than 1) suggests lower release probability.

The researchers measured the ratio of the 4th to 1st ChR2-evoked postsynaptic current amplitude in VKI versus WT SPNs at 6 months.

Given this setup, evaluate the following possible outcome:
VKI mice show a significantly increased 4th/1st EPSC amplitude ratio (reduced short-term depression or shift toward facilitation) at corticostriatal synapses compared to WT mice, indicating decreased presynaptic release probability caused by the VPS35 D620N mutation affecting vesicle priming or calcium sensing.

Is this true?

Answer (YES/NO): NO